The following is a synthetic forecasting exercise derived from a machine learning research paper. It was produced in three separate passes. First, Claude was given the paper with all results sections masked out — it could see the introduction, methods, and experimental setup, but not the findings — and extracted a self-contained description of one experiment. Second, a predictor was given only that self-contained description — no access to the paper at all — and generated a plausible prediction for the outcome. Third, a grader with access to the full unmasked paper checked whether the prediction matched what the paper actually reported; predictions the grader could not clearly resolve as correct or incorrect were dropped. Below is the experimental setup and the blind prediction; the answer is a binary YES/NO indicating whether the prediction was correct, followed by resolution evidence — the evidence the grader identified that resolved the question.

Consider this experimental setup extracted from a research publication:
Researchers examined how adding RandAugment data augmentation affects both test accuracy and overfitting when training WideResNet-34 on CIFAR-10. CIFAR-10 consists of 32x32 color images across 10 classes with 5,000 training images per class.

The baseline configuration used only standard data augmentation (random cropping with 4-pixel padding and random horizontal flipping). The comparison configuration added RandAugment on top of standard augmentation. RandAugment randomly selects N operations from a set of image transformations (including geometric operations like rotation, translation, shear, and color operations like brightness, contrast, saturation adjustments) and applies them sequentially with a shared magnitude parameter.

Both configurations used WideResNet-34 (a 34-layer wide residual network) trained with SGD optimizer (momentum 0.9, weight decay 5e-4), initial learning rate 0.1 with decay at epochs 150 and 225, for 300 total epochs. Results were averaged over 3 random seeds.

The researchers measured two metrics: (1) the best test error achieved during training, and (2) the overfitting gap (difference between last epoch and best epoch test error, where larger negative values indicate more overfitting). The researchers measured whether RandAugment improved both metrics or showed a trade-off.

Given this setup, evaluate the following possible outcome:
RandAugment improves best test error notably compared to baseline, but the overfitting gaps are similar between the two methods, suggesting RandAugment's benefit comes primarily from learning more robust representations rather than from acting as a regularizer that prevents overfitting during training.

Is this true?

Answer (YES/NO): NO